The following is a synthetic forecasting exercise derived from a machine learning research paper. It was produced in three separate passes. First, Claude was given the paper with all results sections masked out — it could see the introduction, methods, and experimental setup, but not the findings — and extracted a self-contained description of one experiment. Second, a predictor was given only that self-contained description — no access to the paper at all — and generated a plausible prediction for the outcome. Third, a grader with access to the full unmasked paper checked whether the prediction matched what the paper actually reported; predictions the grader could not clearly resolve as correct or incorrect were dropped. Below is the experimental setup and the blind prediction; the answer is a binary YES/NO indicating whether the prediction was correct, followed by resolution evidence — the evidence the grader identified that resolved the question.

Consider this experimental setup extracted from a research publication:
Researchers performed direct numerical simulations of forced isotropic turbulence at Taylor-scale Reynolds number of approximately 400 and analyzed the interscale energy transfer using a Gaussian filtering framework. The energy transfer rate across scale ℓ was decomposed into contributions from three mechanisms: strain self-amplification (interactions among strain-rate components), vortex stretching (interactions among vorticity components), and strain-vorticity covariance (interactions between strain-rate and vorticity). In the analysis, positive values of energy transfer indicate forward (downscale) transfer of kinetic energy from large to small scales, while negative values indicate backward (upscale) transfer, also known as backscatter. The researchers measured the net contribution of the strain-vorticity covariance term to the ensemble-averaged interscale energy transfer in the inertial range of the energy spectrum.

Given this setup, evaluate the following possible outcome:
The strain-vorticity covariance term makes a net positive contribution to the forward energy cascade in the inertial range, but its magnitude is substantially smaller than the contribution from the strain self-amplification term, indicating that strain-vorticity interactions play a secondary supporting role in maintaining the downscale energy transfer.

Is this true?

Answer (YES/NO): NO